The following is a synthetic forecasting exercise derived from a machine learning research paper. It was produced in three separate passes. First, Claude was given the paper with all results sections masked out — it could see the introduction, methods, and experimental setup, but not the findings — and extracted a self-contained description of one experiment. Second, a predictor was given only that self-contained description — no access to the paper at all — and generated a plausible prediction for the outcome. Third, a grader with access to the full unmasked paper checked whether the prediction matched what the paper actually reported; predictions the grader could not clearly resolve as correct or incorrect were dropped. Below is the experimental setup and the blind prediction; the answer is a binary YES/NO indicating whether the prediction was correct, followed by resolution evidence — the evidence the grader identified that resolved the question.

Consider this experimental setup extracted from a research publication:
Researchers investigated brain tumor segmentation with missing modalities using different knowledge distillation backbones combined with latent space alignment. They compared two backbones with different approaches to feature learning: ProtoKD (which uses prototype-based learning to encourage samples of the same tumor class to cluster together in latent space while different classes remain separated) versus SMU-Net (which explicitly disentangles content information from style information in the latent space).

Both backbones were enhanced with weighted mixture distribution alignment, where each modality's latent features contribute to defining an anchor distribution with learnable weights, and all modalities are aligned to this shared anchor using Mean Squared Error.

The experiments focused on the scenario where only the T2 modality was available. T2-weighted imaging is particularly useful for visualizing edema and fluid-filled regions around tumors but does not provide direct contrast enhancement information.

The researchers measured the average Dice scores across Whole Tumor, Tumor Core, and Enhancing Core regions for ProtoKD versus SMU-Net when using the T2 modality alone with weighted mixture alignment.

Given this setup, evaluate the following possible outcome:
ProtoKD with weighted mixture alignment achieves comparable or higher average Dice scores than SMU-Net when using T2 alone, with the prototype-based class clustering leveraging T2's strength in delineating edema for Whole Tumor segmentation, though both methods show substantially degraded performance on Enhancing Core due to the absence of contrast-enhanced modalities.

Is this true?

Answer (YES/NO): NO